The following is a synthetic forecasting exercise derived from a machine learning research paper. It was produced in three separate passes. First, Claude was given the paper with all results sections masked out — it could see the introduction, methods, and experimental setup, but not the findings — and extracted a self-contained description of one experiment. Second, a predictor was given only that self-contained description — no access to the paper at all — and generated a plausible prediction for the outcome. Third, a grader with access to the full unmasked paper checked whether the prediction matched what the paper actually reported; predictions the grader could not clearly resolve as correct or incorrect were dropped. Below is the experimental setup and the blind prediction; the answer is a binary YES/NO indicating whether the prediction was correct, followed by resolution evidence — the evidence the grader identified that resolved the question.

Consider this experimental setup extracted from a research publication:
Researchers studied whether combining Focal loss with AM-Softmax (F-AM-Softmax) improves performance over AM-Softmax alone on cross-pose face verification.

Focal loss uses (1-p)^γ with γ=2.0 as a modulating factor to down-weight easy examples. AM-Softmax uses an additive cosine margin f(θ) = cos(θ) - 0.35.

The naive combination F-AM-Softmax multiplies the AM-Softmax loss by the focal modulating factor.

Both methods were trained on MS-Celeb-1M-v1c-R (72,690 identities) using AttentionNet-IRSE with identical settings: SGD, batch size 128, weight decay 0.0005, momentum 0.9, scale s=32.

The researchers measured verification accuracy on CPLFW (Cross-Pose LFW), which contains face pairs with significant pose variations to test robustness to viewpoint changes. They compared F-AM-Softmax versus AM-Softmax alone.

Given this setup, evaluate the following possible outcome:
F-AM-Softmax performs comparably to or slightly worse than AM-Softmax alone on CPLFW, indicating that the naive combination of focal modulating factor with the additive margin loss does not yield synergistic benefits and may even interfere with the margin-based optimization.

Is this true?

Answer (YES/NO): YES